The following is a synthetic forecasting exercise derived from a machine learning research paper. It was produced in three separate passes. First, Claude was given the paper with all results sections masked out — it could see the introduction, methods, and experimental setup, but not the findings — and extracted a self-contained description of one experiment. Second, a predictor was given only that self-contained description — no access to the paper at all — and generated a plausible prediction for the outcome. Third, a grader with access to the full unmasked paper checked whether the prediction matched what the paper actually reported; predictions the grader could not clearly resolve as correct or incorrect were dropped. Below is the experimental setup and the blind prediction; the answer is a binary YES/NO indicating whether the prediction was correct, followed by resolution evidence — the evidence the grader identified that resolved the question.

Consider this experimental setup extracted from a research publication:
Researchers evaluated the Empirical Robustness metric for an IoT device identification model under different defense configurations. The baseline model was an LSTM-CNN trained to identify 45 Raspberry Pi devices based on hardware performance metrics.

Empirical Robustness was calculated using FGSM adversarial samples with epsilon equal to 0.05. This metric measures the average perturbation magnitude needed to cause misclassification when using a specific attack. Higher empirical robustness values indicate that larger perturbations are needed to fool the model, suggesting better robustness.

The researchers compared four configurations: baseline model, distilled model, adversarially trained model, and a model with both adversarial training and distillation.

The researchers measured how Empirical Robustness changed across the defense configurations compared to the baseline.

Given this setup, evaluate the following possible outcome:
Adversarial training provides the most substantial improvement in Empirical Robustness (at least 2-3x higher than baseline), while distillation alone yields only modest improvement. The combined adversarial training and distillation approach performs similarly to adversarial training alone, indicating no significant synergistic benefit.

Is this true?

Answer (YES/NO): NO